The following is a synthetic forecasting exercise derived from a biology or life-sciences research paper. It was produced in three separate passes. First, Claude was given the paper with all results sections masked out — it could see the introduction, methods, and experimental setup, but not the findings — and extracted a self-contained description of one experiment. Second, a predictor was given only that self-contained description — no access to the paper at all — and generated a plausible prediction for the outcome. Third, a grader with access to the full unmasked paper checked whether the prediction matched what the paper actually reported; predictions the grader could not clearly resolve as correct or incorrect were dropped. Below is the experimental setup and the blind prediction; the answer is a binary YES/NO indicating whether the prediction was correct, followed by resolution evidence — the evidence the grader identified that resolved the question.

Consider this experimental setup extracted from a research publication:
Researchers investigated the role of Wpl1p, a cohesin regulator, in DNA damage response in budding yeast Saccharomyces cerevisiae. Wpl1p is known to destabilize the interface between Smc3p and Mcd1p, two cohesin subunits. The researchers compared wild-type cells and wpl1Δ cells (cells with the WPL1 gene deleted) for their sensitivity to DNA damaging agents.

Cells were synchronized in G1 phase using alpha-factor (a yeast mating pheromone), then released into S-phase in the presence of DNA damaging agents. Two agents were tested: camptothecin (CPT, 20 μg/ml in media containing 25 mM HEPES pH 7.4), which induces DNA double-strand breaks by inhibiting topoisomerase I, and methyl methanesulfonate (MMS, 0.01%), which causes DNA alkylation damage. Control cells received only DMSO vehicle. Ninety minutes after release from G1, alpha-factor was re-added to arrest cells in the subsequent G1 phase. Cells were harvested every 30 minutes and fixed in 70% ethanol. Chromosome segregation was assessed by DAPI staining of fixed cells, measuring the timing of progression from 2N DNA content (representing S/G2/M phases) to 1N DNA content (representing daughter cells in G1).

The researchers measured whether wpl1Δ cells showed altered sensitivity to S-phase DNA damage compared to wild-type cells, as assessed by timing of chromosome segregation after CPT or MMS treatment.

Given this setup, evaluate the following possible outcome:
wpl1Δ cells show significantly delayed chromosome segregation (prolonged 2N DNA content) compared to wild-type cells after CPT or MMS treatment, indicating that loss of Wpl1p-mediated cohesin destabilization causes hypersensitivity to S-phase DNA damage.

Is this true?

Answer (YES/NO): YES